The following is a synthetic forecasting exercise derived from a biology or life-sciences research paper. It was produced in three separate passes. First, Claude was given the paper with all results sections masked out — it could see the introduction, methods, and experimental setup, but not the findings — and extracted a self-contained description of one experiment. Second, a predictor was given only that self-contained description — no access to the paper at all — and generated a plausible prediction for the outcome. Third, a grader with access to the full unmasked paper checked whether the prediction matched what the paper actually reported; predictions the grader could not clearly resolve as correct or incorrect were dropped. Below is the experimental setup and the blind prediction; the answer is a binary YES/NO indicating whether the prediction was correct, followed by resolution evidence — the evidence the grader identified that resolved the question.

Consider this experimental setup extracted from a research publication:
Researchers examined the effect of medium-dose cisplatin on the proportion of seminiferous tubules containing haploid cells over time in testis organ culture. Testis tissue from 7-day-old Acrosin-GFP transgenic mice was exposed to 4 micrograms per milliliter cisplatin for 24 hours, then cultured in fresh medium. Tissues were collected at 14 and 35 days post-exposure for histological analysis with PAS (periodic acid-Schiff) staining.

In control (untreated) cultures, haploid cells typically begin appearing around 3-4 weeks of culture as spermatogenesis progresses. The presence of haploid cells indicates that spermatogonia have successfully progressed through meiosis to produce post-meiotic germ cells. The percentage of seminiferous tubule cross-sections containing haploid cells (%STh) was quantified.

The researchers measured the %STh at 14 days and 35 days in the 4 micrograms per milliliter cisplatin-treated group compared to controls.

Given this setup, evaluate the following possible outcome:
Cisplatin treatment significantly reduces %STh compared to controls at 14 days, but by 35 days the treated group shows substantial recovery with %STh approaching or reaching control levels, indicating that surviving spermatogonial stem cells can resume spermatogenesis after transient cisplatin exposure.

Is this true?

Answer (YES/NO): NO